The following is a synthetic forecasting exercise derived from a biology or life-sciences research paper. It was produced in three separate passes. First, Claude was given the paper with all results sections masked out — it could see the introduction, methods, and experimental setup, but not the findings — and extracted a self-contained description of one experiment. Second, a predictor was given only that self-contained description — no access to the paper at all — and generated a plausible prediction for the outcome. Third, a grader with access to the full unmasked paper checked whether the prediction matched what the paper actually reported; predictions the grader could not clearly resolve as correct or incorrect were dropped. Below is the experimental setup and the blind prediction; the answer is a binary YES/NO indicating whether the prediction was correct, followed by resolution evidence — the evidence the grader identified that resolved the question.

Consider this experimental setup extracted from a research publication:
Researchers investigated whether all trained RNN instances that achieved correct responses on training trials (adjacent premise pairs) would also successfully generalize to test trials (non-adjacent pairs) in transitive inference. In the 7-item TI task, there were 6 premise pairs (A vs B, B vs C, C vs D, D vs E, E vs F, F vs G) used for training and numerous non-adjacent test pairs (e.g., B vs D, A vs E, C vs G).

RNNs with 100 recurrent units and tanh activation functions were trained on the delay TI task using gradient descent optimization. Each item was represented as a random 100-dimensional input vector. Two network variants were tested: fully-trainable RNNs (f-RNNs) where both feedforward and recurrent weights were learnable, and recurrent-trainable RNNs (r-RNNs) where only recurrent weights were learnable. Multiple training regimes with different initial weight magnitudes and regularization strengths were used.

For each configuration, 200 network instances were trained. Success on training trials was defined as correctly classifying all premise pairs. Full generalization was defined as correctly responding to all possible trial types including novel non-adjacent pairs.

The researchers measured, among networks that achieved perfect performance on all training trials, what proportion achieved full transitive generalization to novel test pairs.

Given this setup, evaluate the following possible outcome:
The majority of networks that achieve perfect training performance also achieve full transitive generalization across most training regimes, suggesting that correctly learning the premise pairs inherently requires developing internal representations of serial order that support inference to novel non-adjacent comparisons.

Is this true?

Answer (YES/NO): NO